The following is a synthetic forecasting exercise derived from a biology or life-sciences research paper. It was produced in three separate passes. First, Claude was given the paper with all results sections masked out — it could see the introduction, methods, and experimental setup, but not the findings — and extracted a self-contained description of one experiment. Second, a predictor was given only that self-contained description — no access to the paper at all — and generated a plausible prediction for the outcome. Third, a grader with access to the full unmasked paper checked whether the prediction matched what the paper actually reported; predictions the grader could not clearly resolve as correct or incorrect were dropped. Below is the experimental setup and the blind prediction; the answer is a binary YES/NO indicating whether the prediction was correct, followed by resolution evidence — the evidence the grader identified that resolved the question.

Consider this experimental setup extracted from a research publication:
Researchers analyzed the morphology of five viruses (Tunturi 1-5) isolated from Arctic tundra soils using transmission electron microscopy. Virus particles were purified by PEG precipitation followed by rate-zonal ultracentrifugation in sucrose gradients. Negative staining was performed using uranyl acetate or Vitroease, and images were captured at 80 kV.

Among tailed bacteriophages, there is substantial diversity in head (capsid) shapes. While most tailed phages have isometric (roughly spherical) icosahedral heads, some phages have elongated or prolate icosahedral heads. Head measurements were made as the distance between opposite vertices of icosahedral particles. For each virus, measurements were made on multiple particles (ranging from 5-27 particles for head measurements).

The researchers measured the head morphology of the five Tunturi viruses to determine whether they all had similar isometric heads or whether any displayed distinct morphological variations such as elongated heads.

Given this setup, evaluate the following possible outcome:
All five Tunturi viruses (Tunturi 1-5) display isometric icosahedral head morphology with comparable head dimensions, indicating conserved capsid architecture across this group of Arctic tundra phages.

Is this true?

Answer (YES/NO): NO